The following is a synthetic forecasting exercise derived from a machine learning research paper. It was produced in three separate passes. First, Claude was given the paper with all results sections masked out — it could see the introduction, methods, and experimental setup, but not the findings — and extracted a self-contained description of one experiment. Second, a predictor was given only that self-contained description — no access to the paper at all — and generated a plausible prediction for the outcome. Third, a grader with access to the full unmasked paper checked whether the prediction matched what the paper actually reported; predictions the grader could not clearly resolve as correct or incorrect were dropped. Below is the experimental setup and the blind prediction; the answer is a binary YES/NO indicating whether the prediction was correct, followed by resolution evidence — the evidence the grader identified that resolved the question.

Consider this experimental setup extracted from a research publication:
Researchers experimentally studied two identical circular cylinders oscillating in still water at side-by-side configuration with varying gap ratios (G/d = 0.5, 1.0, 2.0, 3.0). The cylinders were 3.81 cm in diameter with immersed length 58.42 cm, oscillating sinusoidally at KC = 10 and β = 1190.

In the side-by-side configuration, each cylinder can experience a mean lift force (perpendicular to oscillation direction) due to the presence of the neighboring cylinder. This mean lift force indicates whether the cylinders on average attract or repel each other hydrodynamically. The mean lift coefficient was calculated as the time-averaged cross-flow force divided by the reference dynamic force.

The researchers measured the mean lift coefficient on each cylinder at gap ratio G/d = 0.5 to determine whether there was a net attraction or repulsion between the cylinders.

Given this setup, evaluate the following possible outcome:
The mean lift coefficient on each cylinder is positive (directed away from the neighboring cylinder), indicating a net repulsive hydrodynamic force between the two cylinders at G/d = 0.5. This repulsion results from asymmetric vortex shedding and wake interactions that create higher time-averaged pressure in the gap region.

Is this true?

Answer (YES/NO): YES